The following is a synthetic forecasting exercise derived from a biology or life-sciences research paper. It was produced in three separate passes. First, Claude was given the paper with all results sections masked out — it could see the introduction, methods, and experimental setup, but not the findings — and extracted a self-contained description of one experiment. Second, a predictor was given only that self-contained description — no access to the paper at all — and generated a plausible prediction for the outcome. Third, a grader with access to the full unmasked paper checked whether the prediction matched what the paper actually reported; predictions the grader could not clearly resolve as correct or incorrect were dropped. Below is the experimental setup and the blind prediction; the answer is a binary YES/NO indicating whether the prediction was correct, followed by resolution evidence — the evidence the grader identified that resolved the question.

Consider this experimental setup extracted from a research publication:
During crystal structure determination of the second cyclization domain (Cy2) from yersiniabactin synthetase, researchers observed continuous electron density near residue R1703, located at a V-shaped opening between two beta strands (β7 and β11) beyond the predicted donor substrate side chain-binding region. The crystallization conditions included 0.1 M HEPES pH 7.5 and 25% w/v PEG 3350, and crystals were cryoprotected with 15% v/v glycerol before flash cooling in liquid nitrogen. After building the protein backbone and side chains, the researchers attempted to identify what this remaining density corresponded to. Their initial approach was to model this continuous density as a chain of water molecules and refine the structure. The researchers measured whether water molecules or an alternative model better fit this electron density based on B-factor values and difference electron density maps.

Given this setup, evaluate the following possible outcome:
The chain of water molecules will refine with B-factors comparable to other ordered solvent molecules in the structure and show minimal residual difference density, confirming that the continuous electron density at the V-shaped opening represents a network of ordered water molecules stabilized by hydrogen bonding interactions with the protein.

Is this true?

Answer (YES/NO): NO